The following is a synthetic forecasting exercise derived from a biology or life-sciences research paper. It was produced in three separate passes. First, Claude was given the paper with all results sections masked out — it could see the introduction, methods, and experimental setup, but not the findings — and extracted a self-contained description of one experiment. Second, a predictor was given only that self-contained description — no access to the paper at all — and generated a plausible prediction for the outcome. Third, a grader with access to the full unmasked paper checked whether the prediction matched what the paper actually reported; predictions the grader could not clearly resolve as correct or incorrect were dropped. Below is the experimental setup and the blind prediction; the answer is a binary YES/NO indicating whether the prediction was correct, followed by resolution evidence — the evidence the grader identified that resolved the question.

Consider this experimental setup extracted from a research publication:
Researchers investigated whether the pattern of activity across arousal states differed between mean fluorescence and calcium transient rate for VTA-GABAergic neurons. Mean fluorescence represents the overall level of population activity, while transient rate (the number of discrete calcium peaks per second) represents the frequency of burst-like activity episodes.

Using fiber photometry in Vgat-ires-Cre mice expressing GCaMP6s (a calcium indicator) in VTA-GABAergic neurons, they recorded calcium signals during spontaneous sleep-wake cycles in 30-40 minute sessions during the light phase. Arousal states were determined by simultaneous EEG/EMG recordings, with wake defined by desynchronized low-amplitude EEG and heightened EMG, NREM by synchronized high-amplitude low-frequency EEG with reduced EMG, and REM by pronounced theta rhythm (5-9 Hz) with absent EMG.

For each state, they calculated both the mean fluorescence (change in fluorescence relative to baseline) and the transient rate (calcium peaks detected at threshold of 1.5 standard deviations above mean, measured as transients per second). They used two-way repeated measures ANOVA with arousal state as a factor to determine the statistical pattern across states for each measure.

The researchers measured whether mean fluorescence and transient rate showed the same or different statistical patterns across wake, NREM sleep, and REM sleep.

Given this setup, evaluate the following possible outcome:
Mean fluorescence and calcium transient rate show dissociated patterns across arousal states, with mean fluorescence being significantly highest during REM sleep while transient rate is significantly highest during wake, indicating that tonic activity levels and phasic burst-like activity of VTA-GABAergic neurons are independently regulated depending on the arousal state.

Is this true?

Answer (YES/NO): NO